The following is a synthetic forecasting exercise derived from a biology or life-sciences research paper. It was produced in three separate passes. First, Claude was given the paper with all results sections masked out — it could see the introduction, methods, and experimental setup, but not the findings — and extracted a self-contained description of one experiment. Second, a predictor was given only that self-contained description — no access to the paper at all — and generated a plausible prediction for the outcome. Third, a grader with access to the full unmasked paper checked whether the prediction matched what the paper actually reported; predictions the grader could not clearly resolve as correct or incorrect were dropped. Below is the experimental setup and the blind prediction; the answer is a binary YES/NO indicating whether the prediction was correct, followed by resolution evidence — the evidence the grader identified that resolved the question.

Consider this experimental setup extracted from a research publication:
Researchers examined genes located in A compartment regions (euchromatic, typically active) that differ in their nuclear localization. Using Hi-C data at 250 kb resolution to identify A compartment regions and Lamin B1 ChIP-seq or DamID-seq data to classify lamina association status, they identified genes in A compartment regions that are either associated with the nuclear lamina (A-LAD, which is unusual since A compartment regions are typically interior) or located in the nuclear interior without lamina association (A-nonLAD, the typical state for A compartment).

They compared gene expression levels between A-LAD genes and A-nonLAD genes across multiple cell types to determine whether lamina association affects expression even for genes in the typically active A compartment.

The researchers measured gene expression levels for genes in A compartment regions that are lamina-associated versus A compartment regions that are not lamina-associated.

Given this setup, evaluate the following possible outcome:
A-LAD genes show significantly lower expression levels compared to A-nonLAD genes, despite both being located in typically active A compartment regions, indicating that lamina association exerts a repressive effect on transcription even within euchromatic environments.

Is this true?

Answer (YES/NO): YES